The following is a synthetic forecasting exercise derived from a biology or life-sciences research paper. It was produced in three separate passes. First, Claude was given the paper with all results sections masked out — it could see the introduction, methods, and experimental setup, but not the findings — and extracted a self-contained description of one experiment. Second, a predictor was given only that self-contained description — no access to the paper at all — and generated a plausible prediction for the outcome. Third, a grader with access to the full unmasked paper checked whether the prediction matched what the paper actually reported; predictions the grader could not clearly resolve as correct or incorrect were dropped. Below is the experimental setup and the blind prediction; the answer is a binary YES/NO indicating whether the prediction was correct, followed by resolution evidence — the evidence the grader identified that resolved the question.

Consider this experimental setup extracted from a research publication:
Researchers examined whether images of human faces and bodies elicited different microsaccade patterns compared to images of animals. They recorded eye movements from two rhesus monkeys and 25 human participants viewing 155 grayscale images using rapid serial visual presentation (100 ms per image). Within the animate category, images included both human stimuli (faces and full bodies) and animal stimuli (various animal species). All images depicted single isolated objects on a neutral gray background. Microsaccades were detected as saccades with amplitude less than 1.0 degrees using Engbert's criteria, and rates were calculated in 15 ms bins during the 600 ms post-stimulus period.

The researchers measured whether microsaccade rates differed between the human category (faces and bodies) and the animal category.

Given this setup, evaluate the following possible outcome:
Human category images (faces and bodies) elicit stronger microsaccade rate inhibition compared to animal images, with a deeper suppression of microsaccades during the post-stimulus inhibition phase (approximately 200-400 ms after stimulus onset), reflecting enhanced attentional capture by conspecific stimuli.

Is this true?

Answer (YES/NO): NO